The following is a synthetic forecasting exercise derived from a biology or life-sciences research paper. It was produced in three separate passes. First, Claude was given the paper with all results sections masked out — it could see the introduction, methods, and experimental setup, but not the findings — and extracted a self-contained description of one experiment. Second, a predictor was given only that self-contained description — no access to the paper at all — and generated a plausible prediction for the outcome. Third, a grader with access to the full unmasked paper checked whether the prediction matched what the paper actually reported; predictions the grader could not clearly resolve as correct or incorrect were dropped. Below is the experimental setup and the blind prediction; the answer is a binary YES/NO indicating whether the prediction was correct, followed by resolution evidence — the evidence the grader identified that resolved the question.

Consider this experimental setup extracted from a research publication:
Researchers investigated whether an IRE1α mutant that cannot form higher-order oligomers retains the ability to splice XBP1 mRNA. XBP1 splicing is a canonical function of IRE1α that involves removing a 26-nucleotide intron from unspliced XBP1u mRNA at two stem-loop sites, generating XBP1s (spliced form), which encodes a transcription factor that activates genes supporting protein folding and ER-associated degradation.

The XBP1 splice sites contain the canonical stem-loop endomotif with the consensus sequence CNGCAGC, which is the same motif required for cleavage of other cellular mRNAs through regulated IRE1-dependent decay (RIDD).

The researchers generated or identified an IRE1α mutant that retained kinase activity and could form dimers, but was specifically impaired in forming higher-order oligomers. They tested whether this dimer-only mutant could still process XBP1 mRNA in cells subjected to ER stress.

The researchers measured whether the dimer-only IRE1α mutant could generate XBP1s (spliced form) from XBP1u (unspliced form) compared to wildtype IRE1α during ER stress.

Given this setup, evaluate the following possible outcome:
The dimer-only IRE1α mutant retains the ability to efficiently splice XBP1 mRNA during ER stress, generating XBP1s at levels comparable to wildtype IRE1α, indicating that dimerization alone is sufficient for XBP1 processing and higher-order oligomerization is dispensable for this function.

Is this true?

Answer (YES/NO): YES